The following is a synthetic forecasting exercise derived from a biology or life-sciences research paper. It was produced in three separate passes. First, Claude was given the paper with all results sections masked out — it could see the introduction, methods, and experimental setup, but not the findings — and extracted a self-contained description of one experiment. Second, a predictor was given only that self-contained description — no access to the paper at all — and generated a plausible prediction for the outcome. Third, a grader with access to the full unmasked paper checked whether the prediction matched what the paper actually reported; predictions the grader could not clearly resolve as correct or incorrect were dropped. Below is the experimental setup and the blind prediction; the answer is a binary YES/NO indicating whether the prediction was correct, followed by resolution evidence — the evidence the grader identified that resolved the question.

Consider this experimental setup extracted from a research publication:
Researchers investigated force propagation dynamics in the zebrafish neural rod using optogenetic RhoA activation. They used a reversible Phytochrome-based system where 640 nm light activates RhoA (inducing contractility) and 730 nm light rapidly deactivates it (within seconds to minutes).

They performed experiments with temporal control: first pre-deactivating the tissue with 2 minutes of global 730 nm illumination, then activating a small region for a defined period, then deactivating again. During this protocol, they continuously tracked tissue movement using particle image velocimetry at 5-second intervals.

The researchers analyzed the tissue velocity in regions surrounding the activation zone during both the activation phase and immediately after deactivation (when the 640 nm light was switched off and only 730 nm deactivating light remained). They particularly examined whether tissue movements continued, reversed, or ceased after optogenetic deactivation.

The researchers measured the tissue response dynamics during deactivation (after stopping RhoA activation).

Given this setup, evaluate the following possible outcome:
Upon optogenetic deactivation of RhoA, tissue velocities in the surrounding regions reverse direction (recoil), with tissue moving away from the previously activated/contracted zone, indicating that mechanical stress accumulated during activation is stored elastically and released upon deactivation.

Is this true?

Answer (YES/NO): NO